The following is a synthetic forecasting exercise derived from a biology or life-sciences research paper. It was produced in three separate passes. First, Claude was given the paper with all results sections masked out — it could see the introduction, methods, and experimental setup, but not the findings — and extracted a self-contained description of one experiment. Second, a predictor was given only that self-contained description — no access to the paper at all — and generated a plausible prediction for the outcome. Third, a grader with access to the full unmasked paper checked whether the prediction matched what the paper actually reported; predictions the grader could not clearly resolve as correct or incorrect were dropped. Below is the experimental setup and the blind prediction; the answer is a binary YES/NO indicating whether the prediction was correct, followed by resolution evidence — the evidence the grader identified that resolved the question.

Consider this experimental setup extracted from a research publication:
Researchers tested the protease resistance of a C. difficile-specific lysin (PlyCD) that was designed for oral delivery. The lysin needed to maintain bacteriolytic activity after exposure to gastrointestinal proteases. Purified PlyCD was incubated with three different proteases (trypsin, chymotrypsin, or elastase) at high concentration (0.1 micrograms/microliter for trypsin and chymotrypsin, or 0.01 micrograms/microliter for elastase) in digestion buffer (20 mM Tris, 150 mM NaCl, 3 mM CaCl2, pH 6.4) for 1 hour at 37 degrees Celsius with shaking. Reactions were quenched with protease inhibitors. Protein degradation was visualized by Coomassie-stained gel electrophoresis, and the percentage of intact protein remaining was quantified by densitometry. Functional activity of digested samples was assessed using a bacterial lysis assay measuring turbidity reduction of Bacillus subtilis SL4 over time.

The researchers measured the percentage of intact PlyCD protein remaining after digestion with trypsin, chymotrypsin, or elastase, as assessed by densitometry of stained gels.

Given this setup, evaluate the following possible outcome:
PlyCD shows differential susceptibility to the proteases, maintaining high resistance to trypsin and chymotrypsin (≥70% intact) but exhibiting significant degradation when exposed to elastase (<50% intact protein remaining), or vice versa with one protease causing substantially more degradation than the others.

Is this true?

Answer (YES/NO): NO